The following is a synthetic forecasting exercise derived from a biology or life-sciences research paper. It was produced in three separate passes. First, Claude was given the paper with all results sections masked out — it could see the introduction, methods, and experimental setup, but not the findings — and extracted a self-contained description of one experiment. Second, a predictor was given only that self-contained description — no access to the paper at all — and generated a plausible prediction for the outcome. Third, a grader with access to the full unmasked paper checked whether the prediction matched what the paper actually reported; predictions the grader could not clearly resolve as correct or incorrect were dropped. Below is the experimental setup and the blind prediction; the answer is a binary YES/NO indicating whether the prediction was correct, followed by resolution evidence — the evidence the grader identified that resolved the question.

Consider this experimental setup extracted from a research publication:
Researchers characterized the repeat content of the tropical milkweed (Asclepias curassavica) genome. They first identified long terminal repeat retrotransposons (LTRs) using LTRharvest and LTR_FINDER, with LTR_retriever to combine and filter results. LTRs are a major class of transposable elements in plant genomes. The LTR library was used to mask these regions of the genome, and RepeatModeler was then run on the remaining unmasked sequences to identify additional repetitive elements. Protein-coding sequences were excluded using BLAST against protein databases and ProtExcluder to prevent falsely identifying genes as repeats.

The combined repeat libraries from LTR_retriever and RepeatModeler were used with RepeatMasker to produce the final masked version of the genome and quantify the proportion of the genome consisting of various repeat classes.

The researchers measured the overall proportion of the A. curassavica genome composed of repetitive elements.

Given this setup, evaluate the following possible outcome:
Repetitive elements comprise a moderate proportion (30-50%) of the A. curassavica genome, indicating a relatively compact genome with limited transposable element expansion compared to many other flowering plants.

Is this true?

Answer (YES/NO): NO